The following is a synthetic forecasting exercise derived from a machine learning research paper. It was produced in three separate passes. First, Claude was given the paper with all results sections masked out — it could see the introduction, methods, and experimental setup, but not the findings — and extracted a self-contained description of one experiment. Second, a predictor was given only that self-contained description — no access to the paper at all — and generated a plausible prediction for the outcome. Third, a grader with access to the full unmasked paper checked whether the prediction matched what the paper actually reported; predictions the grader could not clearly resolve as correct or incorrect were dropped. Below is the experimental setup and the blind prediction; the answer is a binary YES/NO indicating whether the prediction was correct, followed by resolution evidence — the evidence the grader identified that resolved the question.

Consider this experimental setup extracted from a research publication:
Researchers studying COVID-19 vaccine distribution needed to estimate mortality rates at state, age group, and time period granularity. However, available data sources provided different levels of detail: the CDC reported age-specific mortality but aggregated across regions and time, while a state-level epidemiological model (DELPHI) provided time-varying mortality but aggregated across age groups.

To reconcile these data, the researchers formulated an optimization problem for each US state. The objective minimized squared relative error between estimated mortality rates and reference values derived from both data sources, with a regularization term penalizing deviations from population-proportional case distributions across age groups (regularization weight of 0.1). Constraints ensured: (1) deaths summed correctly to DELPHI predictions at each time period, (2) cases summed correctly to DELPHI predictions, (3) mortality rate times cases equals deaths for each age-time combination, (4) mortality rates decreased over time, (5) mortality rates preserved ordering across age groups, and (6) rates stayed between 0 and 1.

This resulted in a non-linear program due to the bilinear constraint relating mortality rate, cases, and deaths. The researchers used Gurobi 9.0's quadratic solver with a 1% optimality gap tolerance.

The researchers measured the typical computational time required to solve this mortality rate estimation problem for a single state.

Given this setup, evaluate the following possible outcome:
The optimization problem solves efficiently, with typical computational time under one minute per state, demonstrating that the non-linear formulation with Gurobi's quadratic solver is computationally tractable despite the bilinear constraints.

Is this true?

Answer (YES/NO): NO